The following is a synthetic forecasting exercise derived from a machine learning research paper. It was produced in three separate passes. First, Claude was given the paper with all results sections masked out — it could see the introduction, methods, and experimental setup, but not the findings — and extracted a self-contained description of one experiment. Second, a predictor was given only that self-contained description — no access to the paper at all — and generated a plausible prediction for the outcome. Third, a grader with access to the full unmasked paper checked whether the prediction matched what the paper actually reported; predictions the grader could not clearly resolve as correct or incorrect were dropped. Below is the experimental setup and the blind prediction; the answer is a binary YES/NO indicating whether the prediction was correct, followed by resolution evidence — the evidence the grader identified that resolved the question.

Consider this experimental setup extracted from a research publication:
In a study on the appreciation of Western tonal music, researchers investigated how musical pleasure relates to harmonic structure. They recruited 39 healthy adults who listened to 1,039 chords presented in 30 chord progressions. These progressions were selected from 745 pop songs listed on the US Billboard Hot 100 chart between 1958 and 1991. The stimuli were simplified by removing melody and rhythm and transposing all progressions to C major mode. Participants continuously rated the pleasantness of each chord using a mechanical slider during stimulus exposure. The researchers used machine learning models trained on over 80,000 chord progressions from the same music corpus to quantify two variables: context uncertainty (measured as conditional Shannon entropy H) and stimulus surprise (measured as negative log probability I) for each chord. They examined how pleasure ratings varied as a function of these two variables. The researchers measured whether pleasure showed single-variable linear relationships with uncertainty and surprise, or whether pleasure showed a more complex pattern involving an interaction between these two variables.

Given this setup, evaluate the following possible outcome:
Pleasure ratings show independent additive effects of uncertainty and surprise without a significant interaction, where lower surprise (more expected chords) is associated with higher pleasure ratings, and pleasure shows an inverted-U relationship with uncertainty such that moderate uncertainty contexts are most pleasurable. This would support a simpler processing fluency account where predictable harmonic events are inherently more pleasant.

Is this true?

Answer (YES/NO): NO